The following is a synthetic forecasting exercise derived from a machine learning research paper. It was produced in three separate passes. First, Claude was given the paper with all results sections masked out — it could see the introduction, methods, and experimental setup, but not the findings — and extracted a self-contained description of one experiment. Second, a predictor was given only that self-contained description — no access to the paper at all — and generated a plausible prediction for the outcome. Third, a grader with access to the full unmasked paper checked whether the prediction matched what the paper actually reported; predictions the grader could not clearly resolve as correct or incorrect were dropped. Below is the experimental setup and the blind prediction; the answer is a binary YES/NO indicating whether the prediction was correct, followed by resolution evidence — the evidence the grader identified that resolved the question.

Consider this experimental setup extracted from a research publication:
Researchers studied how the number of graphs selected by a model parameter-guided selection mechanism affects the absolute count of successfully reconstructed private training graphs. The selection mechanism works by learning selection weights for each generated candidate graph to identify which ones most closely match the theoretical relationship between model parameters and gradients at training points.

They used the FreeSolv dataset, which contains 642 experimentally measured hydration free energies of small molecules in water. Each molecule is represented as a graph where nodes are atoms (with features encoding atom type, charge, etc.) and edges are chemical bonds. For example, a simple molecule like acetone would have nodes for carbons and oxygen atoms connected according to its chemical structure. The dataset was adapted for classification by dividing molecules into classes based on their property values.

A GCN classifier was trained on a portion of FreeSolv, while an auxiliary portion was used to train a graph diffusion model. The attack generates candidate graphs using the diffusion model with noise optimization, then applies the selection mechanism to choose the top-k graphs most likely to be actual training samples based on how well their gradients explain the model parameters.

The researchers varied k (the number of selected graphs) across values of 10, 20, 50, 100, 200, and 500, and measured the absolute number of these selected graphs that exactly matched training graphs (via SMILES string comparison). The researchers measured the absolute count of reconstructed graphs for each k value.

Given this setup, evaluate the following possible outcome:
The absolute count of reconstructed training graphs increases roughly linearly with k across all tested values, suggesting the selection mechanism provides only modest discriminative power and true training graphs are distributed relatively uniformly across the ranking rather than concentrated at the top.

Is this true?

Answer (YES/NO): NO